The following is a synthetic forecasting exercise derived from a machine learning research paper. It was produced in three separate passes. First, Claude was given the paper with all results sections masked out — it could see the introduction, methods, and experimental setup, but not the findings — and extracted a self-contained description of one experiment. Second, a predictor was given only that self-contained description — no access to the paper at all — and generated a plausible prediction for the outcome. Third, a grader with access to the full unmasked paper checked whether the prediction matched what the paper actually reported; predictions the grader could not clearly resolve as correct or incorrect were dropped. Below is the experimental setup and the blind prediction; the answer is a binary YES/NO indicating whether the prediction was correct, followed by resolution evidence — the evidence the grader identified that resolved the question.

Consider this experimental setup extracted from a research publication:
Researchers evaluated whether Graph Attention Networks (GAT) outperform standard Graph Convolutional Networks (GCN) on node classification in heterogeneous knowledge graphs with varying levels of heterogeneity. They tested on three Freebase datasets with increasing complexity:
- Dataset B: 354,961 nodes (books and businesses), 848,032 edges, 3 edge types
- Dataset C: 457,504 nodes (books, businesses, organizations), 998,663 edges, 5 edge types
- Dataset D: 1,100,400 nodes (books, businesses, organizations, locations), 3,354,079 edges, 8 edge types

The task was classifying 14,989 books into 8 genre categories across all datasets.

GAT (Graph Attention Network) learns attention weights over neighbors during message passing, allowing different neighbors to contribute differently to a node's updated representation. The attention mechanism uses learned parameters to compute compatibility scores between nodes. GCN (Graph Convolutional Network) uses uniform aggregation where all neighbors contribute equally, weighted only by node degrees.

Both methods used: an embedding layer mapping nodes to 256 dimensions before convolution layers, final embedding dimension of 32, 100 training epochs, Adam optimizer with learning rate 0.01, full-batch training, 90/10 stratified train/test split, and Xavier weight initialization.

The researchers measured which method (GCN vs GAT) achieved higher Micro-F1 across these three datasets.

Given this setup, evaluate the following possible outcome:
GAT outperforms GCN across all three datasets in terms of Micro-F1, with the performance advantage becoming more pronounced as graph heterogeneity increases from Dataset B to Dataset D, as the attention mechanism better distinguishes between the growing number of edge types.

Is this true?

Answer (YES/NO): NO